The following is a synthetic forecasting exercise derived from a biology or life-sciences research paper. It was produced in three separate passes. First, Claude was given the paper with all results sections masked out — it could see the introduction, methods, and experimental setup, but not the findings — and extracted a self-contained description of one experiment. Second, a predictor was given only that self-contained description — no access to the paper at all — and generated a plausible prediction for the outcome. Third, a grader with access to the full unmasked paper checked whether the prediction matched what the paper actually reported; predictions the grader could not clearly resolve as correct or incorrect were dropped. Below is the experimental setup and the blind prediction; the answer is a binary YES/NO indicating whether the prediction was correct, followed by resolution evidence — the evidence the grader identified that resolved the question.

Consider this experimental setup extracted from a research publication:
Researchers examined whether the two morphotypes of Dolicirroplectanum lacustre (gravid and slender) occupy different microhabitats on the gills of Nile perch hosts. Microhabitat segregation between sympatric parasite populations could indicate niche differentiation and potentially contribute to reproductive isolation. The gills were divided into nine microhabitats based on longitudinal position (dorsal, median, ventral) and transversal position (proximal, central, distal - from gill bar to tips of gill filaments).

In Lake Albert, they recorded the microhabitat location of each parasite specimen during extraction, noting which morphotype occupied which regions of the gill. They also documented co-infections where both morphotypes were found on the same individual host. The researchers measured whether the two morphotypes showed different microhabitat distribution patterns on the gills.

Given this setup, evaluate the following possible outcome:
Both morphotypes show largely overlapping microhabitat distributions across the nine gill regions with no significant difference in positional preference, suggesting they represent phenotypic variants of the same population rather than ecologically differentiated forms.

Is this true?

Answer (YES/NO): NO